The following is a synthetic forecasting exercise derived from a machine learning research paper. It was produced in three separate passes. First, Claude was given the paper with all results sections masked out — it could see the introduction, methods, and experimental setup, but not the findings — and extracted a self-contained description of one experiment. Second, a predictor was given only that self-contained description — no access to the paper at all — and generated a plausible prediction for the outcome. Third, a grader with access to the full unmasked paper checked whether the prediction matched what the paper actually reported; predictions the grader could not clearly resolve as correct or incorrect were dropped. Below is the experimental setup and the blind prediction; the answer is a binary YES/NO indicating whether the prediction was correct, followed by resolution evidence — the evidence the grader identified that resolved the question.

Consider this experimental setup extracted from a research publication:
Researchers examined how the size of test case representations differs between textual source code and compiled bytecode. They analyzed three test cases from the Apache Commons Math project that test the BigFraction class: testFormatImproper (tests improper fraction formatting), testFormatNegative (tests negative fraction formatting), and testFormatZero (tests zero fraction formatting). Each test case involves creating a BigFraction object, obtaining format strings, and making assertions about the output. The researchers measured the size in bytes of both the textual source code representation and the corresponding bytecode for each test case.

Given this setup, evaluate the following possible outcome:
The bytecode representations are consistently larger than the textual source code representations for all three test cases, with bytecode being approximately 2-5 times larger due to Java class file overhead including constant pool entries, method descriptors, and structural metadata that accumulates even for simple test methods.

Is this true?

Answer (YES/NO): NO